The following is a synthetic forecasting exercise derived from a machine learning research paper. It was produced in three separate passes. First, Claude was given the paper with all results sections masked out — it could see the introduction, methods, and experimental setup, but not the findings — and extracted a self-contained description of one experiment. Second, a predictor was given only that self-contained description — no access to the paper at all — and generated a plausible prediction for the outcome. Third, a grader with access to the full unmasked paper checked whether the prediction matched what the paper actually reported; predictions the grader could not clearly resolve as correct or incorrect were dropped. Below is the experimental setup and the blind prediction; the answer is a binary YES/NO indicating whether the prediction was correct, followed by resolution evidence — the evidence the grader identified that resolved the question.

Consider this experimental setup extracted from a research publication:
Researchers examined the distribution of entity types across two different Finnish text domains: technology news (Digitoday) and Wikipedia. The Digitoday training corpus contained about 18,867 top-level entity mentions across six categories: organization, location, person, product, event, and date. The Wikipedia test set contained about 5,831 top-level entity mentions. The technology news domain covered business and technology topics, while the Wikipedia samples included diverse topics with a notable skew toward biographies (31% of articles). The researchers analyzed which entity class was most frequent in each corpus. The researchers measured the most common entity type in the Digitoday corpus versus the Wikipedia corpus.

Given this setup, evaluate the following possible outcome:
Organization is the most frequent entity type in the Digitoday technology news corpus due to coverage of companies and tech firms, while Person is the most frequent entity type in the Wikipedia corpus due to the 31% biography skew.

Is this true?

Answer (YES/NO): YES